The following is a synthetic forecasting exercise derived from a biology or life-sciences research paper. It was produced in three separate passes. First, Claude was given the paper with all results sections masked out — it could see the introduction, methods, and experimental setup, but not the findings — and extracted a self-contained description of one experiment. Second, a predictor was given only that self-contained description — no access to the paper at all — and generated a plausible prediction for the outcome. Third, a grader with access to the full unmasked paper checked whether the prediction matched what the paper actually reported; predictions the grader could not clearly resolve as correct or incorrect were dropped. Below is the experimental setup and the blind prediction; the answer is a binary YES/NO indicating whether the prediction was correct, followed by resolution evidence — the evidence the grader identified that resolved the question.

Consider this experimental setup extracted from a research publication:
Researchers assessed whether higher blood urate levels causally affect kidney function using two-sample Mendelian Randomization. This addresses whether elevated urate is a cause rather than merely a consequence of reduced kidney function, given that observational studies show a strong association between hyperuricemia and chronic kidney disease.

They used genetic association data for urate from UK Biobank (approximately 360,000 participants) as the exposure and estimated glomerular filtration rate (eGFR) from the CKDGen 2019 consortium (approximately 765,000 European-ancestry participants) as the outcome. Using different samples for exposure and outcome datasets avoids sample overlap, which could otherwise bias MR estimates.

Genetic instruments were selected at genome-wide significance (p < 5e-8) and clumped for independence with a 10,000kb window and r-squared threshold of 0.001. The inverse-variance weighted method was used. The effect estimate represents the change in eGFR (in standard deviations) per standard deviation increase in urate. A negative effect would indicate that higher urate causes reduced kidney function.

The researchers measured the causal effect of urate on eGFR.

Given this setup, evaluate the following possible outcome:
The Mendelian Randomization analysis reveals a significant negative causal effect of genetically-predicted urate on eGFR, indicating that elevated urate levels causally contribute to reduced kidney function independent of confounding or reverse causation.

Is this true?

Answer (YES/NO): YES